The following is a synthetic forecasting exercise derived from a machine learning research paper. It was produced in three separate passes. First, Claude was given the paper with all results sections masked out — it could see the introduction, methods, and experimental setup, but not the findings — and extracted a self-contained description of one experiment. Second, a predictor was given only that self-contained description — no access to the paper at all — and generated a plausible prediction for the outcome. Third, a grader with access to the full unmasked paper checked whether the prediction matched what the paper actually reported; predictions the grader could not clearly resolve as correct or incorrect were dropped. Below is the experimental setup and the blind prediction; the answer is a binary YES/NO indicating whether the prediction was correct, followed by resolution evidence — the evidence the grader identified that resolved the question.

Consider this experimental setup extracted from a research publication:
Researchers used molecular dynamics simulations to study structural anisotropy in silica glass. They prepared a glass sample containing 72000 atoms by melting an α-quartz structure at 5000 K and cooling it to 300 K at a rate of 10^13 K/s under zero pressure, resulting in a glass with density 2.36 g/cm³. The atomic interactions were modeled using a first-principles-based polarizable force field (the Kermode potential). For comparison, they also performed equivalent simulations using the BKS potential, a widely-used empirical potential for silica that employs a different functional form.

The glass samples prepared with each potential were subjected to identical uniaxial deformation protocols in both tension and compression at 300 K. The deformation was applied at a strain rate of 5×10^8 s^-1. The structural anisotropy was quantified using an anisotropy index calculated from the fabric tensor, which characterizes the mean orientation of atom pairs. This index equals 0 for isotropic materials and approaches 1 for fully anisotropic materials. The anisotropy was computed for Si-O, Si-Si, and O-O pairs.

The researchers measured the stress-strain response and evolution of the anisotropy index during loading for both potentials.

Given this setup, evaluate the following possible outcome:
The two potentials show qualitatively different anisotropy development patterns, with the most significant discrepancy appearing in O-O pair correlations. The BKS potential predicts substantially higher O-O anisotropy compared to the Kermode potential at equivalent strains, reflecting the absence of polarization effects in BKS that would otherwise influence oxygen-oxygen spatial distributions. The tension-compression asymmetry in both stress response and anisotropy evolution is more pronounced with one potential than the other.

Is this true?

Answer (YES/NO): NO